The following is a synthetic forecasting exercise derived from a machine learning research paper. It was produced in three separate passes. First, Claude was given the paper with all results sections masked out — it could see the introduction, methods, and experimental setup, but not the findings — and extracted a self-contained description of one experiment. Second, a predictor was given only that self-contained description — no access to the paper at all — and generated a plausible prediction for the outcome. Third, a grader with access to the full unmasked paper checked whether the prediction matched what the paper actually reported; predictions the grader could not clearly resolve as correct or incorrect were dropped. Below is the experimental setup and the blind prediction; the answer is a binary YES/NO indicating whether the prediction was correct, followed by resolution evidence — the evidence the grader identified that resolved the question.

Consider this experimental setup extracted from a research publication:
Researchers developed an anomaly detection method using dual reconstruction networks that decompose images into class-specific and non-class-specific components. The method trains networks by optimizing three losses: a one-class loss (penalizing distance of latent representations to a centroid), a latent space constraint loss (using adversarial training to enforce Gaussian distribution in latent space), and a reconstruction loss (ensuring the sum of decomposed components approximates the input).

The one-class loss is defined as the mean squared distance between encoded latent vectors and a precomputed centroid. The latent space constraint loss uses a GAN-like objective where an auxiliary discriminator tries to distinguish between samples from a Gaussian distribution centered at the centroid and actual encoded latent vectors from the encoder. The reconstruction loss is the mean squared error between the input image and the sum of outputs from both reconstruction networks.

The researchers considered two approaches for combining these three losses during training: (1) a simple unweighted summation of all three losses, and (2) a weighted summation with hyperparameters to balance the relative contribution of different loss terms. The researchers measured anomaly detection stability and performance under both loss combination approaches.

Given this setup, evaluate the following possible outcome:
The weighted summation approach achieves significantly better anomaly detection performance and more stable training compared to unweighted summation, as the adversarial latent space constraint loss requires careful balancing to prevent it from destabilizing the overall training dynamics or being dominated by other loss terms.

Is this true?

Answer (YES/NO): NO